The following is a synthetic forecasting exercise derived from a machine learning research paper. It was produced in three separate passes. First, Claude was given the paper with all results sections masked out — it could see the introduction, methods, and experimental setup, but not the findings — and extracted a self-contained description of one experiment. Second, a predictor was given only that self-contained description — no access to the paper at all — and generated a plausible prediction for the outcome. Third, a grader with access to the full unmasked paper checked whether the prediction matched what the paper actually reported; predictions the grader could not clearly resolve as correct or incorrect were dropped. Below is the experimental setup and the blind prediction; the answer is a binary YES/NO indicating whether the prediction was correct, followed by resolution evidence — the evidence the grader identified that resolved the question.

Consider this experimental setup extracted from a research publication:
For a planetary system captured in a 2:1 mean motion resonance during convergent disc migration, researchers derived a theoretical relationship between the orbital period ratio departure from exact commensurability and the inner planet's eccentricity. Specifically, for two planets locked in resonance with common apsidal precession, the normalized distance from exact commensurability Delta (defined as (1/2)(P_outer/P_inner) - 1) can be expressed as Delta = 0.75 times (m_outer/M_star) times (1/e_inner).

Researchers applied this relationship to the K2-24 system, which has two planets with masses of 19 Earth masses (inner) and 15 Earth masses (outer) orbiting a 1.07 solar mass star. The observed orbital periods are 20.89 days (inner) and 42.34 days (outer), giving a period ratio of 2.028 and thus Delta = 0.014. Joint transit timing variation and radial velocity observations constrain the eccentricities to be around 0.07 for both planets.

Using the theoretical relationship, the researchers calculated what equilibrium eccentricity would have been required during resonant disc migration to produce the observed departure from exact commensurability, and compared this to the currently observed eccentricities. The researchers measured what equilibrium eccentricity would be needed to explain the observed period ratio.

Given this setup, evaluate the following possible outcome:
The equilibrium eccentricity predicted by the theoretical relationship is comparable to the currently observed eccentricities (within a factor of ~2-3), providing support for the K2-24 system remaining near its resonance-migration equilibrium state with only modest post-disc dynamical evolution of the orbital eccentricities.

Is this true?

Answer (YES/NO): NO